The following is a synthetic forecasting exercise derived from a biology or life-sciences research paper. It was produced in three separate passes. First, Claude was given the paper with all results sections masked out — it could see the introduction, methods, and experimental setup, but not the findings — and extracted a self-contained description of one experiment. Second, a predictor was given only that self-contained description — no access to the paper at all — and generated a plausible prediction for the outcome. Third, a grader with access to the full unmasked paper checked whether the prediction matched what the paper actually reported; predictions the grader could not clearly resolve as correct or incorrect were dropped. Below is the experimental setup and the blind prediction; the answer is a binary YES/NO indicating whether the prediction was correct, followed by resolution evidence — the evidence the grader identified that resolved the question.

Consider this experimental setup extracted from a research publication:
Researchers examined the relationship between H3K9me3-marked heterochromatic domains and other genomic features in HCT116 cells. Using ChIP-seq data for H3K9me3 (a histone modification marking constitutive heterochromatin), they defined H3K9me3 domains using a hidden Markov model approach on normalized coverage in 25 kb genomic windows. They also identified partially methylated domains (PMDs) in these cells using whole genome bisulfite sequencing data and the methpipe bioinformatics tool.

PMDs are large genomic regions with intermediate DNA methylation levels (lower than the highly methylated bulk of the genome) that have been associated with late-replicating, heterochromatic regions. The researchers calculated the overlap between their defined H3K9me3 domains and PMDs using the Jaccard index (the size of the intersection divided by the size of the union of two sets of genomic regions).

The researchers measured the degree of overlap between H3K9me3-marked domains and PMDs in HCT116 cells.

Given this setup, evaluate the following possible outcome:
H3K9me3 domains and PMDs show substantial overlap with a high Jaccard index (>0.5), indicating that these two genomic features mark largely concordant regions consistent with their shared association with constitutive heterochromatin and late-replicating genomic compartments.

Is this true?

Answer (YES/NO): YES